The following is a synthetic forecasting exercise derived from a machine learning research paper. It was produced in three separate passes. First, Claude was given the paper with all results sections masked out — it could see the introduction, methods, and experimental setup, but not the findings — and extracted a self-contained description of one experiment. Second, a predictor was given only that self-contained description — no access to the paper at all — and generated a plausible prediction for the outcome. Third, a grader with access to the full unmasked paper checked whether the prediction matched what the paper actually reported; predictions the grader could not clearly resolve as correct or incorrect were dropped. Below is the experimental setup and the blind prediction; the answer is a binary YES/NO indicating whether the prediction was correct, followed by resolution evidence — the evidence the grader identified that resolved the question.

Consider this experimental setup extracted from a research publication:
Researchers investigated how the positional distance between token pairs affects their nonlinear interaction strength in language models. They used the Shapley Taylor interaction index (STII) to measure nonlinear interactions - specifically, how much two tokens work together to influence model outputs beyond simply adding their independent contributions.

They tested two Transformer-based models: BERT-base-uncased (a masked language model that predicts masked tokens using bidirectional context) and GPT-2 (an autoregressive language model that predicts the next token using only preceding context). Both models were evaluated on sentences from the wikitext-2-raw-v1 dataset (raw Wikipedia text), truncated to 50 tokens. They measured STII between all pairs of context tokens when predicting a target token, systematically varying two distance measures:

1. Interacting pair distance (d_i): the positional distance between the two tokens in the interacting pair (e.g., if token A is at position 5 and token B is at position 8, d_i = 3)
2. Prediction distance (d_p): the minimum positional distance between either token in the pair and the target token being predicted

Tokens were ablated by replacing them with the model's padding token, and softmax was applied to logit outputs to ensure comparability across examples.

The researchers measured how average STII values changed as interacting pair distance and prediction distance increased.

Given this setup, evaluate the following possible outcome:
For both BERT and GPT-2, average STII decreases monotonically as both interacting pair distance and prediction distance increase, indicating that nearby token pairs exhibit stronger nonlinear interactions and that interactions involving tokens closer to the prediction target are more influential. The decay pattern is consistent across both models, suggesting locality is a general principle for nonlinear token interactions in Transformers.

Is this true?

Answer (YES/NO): NO